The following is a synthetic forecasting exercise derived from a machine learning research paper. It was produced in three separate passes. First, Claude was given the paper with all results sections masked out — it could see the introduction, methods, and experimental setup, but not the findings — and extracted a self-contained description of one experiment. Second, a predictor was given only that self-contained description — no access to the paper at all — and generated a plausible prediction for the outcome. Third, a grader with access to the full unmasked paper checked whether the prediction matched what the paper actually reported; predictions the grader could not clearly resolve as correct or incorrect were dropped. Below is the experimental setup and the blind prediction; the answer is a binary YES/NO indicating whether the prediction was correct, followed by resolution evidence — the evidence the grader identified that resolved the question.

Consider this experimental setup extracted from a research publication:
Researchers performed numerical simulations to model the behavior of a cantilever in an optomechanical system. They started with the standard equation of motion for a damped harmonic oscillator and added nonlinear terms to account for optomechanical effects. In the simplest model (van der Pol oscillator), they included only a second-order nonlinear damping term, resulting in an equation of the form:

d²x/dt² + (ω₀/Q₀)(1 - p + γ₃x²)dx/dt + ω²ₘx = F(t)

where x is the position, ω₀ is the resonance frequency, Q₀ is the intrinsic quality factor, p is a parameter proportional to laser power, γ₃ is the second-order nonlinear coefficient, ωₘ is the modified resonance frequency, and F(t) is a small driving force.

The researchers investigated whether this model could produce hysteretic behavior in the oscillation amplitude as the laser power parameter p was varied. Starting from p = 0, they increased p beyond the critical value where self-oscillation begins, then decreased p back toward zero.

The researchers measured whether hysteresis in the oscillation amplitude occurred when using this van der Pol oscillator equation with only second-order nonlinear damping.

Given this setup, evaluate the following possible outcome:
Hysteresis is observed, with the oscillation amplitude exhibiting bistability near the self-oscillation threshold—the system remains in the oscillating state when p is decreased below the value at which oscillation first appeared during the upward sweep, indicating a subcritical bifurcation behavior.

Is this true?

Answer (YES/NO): NO